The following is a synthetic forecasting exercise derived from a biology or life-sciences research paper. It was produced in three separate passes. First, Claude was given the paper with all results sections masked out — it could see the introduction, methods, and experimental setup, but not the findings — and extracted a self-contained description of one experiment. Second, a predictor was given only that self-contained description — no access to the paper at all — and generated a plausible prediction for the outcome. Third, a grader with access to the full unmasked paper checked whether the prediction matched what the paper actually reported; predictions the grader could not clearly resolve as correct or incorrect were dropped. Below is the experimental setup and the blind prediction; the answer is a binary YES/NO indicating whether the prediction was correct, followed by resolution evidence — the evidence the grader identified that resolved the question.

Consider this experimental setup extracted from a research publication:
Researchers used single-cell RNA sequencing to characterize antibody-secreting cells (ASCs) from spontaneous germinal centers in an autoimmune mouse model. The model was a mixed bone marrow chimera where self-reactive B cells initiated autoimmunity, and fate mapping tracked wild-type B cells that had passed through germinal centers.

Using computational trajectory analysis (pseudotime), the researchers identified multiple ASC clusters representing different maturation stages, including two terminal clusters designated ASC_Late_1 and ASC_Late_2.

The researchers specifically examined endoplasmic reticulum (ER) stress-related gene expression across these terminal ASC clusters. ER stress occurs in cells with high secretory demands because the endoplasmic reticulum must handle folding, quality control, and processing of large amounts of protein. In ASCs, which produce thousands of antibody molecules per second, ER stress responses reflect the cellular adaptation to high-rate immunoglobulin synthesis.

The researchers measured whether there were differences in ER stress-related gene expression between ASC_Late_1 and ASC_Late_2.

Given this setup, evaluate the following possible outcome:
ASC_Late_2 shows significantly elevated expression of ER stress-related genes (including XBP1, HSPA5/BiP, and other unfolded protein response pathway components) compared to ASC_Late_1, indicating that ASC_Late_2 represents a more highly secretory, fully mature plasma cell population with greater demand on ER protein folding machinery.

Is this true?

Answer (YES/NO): NO